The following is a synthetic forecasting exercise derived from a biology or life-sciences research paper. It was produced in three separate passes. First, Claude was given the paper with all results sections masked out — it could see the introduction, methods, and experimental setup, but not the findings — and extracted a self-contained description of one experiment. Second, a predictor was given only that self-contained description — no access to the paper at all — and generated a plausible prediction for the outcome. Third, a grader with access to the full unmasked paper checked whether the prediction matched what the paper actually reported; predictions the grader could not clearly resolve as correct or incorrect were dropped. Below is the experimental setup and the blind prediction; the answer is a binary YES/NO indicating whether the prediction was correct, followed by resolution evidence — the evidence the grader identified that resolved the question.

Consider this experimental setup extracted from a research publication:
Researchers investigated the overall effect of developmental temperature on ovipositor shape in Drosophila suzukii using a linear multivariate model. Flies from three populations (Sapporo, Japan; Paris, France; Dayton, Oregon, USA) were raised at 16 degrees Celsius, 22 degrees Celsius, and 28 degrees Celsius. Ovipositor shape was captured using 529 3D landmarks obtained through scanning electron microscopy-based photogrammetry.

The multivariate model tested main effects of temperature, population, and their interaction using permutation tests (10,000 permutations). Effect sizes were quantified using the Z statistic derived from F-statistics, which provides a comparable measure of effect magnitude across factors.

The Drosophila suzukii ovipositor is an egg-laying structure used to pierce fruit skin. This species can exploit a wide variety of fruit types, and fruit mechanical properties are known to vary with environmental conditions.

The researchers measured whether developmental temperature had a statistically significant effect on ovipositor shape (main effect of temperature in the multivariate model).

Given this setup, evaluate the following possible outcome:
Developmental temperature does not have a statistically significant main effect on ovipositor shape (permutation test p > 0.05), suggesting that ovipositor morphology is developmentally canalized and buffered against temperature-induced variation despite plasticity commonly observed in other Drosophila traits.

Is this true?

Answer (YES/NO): NO